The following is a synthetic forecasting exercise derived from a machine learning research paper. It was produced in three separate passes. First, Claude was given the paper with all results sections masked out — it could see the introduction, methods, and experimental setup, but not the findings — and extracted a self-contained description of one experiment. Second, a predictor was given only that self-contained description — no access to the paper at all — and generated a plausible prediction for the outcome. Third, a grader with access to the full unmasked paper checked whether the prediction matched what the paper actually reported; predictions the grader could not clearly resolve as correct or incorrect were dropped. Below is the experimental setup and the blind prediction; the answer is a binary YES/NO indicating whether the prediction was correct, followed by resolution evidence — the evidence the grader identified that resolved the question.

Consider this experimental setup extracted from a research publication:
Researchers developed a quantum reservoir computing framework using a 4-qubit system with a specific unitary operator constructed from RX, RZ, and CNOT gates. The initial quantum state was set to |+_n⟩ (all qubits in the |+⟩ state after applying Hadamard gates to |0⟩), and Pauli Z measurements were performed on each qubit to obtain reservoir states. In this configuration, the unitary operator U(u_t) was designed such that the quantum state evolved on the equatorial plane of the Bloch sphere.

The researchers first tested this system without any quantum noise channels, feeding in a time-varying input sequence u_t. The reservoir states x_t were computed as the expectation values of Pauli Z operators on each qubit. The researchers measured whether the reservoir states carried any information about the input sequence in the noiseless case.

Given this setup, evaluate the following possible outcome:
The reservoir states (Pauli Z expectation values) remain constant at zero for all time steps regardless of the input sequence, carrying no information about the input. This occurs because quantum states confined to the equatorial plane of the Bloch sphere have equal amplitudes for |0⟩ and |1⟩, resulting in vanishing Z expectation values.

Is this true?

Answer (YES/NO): YES